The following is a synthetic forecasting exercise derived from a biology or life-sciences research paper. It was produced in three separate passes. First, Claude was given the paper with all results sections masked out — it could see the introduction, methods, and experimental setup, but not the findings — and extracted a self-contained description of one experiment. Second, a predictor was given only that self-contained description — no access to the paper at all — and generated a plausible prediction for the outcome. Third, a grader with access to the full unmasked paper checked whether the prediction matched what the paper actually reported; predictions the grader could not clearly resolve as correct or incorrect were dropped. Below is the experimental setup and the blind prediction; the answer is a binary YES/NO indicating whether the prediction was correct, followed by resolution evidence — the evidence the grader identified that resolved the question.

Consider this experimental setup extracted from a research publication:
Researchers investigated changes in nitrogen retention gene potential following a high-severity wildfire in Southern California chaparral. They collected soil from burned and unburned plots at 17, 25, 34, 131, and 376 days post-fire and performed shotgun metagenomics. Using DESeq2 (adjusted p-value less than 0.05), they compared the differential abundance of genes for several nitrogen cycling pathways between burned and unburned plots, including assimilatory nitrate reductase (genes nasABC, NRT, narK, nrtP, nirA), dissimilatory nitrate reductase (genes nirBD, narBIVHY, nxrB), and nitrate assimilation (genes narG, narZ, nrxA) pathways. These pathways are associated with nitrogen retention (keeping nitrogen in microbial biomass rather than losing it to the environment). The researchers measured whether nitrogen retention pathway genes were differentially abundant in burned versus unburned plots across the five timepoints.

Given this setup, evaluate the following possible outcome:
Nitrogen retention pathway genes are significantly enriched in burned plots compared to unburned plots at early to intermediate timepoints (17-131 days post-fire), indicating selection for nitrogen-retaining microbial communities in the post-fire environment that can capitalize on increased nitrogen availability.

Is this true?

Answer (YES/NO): NO